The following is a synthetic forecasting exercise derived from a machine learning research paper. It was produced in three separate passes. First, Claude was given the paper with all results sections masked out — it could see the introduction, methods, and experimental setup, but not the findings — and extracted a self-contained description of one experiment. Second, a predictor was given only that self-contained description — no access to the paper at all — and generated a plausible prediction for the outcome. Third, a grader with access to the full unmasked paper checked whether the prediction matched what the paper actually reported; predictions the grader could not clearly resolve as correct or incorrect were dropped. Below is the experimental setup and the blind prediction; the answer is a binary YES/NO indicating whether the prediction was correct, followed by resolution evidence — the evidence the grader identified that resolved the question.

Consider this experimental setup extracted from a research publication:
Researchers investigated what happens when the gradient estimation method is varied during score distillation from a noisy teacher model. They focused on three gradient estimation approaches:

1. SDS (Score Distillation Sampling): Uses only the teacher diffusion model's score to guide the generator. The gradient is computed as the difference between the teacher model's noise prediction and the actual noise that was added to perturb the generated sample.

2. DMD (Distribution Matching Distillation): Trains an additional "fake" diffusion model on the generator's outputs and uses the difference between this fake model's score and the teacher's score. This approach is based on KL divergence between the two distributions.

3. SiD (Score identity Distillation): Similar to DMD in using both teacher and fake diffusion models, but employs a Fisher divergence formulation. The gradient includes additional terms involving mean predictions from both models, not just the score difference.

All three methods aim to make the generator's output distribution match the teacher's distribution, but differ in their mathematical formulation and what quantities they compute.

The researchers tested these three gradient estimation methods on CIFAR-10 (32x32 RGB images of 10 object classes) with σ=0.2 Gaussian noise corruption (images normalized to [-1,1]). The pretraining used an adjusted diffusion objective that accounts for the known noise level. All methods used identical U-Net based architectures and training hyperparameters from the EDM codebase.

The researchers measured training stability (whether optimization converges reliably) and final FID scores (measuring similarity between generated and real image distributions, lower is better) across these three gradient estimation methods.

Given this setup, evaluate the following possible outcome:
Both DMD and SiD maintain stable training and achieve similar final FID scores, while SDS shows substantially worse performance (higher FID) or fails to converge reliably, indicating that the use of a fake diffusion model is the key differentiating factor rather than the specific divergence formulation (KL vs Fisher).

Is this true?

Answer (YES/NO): NO